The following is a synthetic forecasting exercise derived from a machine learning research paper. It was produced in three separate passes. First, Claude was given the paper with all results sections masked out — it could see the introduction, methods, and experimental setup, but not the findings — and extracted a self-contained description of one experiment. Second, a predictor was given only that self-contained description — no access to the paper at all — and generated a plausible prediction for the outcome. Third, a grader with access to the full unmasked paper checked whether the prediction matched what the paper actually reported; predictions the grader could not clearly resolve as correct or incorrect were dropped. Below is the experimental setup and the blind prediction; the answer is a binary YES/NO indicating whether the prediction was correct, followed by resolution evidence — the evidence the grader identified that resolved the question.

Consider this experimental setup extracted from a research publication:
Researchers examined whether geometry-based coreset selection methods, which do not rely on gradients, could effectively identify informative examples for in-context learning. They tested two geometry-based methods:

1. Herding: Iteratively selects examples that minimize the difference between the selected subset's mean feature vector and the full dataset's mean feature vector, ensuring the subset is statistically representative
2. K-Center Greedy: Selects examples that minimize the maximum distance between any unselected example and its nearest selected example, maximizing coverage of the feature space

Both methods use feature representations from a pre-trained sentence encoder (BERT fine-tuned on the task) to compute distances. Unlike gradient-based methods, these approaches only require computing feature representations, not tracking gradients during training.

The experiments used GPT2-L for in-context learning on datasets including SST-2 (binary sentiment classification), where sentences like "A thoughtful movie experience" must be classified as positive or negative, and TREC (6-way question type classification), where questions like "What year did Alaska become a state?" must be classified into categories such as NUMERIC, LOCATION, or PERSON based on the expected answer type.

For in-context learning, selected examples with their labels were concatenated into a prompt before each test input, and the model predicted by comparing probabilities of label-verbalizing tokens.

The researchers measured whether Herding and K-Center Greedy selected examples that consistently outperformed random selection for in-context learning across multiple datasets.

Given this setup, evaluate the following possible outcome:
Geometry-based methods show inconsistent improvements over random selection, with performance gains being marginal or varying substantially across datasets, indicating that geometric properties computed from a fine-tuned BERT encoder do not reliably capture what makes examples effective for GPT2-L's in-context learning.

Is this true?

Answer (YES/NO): YES